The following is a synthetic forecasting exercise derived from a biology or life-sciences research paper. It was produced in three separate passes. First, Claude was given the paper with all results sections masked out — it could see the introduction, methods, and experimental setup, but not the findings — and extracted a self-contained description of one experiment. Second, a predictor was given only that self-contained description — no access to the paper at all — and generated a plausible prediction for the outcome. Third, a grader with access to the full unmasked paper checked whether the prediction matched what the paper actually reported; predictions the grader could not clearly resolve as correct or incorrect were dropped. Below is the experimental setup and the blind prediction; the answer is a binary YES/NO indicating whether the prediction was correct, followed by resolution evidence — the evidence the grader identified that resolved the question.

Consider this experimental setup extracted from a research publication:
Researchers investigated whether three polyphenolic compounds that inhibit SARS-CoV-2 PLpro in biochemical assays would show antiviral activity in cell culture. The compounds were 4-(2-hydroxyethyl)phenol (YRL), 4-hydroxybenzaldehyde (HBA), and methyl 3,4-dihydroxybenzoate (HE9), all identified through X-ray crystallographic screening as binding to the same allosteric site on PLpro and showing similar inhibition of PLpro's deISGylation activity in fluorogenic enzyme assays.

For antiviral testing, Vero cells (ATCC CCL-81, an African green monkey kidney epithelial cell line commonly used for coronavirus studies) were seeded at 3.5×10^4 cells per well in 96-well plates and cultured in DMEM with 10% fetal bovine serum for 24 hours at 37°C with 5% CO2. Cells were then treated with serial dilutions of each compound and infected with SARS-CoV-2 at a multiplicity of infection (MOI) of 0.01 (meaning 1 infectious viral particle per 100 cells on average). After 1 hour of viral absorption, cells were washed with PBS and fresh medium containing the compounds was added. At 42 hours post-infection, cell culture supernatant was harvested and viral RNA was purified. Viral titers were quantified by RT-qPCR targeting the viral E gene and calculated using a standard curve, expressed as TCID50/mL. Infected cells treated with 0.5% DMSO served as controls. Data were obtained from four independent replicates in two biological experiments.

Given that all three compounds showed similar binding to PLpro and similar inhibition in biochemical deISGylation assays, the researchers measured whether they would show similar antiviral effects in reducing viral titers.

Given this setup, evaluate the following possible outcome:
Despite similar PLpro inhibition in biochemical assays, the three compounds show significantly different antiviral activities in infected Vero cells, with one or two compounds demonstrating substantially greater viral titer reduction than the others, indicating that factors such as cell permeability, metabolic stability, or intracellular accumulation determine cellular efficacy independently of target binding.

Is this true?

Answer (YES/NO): YES